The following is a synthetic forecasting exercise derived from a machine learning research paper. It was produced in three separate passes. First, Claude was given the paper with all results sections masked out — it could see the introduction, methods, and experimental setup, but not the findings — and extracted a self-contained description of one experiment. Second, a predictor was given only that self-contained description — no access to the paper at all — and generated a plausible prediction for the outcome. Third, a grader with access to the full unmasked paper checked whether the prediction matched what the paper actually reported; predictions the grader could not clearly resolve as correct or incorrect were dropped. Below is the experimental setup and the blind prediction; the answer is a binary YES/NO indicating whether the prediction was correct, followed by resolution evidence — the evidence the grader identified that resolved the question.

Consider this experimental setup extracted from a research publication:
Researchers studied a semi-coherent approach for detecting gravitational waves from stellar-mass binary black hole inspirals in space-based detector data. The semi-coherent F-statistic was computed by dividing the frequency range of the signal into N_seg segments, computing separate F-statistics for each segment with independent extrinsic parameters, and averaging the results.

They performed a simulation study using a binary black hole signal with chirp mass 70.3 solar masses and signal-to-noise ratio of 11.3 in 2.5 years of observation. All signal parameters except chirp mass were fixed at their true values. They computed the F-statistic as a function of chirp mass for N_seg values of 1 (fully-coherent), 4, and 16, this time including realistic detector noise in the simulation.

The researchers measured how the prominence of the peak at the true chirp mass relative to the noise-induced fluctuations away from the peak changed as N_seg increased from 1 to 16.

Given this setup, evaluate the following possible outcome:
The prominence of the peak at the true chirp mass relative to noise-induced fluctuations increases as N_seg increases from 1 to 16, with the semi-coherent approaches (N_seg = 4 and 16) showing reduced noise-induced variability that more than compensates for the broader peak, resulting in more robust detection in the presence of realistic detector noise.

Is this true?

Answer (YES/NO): NO